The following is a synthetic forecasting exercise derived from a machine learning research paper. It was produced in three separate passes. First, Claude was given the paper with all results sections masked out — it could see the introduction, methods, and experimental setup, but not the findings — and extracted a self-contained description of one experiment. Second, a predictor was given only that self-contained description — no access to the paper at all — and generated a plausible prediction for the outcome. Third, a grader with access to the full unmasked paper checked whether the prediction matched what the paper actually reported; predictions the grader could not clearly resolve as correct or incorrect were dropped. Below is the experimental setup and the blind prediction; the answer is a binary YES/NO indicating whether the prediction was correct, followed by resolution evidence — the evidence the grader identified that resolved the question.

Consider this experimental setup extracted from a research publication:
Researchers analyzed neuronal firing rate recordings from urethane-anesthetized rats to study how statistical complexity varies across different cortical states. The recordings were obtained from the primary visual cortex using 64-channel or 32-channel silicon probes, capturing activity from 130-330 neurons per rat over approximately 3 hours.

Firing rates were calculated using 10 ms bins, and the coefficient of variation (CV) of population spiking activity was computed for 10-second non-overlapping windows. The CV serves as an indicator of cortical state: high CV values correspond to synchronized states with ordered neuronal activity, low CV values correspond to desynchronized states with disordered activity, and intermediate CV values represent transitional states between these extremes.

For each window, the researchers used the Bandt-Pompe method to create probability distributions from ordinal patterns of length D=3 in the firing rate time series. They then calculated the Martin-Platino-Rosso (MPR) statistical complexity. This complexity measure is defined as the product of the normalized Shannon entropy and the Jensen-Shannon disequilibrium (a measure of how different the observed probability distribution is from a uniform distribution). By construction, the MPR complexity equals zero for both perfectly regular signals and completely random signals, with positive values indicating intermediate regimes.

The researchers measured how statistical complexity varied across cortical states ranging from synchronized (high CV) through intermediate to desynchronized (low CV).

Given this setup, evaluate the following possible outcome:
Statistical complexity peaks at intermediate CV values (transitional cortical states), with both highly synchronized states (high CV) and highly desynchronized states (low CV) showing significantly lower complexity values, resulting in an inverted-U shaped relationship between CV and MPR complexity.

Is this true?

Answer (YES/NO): YES